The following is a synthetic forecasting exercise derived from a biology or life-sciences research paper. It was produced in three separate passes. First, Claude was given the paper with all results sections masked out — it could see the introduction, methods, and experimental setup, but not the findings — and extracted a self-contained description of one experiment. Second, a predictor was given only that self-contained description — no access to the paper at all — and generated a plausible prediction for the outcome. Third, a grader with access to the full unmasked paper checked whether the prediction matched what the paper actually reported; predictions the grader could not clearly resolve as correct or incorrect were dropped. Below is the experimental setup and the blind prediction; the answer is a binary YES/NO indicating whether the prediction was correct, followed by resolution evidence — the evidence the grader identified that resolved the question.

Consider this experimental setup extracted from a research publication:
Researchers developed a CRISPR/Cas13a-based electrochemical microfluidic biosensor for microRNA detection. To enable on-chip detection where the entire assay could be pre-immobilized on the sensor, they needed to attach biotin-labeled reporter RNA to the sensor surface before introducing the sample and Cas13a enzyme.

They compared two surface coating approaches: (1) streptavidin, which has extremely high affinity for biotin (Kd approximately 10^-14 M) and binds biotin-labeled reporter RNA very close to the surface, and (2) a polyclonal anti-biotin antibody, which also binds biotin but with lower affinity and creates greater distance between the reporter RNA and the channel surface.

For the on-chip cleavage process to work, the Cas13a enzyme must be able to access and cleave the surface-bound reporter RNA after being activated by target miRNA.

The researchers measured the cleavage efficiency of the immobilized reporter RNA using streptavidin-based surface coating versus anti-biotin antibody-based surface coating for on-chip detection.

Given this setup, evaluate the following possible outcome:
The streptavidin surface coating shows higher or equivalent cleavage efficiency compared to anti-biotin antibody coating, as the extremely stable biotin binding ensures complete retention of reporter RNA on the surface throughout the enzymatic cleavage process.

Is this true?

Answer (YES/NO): NO